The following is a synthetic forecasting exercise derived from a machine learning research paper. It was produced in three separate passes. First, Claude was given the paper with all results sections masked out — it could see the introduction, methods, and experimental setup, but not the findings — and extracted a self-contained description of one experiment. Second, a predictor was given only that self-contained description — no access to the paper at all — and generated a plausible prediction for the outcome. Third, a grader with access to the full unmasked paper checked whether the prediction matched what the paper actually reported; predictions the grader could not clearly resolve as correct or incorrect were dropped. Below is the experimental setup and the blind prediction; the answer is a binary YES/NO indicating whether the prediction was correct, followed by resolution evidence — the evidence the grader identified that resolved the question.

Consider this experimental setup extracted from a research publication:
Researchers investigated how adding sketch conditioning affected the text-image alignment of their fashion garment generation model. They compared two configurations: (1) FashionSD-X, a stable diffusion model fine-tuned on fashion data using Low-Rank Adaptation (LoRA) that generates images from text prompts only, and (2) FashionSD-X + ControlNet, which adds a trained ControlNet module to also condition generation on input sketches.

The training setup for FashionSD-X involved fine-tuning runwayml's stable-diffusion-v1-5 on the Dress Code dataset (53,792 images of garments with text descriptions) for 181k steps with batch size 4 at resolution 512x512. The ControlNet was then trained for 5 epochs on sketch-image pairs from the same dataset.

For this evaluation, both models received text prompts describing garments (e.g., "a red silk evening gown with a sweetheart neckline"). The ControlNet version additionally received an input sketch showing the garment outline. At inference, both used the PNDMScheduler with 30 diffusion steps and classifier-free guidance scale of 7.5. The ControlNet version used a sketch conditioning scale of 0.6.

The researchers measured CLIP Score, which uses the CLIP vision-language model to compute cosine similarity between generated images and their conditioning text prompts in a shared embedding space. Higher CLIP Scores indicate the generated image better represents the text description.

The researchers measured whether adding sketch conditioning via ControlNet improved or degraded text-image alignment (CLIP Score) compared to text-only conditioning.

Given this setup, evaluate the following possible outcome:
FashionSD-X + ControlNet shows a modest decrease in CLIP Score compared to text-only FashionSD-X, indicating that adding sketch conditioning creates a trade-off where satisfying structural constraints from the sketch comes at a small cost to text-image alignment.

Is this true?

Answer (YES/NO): NO